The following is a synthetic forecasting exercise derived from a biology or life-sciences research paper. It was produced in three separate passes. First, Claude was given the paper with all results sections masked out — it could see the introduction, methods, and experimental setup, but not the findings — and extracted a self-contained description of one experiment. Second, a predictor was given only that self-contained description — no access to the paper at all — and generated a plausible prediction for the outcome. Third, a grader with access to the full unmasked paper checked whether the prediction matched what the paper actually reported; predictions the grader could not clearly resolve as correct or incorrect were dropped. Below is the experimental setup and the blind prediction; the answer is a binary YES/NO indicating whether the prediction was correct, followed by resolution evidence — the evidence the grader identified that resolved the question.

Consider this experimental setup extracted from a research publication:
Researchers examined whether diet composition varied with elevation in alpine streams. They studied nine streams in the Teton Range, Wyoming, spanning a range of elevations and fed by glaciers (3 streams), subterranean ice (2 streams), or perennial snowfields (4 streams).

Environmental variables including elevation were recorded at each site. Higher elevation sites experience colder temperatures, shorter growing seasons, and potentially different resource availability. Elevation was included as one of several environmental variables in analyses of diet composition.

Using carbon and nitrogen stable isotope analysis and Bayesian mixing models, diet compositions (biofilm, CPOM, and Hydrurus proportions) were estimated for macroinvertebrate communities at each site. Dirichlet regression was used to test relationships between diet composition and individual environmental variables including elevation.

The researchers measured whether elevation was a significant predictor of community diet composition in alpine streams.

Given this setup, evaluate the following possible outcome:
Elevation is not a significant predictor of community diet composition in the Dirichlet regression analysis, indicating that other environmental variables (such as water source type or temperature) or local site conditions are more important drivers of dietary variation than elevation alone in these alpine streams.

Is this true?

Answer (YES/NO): YES